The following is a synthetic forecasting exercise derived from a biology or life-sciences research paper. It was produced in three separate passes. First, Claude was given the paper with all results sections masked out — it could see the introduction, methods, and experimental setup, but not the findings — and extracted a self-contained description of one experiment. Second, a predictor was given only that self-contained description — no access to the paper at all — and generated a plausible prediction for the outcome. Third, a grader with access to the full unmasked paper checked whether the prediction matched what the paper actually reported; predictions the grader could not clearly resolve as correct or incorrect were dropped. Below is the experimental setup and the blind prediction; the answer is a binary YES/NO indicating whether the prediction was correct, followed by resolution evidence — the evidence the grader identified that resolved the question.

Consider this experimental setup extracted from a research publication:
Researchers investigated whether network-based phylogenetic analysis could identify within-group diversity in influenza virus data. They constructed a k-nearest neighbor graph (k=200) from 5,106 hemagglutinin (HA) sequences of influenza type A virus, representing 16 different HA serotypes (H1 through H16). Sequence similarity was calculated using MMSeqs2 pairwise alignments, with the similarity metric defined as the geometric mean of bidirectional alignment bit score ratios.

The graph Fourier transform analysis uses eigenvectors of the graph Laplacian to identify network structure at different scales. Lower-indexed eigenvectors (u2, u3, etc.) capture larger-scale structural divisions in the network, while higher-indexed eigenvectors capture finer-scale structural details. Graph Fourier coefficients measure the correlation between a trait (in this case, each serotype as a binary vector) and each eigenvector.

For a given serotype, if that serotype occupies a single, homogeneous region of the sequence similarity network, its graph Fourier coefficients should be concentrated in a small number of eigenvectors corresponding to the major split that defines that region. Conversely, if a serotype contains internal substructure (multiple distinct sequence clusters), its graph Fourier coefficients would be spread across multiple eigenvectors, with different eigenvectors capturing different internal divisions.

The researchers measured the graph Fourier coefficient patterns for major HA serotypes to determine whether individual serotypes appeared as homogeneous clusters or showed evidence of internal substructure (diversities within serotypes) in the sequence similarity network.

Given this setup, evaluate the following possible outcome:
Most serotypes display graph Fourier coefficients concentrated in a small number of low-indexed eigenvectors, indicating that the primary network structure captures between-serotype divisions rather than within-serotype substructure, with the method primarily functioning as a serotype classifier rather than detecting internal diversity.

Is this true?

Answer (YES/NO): NO